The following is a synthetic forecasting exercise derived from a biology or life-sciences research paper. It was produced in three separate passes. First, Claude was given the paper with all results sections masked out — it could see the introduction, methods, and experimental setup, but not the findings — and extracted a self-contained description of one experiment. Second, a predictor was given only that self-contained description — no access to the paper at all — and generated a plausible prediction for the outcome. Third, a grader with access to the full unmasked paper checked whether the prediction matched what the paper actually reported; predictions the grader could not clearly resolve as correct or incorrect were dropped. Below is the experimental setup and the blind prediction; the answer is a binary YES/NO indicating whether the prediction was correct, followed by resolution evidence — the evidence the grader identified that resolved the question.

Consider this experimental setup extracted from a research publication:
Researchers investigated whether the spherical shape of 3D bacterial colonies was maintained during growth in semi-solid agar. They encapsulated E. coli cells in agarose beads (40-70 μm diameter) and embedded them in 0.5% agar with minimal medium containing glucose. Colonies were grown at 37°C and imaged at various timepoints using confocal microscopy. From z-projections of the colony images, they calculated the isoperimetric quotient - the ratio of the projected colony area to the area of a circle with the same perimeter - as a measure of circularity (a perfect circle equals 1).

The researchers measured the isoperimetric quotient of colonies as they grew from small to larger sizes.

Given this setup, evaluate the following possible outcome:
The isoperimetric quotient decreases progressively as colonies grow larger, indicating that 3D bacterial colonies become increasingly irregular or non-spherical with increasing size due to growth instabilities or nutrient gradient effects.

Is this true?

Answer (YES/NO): NO